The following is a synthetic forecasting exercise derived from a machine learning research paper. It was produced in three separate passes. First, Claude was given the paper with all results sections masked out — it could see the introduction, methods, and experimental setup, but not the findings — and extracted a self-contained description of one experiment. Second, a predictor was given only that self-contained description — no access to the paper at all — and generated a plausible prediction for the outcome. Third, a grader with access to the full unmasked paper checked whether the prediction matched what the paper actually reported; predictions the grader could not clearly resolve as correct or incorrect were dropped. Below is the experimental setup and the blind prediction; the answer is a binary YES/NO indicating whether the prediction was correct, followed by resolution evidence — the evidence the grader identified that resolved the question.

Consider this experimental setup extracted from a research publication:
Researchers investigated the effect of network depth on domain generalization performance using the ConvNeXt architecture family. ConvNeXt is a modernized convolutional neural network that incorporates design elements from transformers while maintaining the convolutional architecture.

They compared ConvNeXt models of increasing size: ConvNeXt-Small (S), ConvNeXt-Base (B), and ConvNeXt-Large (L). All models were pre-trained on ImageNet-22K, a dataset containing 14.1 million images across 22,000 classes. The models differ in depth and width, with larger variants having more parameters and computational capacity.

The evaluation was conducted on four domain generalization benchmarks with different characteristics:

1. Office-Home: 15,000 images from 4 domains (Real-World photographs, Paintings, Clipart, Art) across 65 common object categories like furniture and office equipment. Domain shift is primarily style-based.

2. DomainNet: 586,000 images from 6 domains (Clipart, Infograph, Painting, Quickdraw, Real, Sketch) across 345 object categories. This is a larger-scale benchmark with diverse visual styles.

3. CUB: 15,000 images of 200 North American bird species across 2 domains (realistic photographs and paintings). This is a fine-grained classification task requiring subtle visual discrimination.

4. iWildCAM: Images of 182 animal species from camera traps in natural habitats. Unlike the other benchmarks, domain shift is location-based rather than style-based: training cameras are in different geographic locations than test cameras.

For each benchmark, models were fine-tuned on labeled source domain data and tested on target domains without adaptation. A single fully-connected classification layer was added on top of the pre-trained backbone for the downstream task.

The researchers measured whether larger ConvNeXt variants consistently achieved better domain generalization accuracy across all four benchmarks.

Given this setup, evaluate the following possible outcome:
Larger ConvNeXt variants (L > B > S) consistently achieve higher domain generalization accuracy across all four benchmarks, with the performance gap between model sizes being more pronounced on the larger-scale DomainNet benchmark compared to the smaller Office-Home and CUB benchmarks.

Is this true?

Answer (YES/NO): NO